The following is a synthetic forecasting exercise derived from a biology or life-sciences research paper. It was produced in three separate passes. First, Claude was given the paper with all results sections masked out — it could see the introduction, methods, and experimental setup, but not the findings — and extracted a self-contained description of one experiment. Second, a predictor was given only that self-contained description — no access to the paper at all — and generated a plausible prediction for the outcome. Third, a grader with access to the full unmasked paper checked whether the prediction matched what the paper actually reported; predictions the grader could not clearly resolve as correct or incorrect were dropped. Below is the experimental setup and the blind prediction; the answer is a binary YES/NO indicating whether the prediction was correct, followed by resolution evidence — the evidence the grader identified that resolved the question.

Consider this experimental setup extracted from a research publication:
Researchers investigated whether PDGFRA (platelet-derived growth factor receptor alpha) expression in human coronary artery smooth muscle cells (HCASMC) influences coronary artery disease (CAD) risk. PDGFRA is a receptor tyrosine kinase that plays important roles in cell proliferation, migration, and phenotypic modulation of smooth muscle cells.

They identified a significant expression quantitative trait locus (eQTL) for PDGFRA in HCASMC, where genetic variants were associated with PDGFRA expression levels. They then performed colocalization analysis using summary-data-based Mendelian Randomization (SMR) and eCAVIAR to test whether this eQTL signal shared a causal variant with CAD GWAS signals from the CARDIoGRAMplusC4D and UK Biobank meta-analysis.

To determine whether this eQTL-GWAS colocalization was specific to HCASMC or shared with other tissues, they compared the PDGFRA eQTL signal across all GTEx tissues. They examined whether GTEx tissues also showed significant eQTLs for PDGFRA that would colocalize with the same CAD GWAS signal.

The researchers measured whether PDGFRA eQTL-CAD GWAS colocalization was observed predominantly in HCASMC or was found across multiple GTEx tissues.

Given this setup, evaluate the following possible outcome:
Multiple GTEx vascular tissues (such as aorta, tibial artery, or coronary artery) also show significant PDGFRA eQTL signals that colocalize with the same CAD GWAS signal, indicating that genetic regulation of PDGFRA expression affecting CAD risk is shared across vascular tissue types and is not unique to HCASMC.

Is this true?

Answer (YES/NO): NO